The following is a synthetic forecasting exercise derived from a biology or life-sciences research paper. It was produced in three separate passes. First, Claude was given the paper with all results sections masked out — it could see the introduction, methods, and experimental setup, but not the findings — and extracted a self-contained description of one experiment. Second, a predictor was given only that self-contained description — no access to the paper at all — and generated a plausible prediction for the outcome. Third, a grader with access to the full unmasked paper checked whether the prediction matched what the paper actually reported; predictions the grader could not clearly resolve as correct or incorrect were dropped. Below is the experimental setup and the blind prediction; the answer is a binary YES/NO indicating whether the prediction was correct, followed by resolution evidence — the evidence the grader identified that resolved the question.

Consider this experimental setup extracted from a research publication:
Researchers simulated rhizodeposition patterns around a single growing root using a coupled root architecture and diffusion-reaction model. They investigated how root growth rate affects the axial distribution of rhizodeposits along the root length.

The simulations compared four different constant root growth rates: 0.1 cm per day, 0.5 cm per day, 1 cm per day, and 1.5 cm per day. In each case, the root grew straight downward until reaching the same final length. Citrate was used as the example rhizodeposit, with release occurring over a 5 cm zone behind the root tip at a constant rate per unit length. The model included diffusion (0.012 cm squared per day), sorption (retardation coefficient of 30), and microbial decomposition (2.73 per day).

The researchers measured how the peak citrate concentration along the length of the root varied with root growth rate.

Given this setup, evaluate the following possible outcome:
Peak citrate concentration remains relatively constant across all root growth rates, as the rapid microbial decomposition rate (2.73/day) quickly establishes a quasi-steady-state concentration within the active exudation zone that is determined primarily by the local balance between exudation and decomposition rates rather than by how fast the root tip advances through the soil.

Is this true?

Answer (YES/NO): NO